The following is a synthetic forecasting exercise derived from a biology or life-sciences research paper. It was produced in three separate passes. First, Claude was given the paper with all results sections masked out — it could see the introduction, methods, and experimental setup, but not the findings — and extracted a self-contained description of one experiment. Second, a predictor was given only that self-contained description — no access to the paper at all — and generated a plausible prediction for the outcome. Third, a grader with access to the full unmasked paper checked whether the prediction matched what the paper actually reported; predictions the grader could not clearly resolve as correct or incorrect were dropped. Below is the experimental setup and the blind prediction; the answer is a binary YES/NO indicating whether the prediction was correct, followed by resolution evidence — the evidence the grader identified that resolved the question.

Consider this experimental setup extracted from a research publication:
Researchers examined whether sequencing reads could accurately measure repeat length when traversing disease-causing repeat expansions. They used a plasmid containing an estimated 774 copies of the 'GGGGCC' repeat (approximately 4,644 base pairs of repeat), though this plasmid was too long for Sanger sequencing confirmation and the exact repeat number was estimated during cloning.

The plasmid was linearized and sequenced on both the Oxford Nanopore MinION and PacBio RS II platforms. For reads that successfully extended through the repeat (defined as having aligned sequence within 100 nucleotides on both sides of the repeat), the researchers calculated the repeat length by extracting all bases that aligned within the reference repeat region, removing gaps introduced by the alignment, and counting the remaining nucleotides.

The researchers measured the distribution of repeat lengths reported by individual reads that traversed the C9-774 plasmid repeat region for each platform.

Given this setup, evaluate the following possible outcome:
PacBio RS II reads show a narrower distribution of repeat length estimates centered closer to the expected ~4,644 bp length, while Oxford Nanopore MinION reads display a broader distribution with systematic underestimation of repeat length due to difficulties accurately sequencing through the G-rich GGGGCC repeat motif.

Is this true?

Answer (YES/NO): NO